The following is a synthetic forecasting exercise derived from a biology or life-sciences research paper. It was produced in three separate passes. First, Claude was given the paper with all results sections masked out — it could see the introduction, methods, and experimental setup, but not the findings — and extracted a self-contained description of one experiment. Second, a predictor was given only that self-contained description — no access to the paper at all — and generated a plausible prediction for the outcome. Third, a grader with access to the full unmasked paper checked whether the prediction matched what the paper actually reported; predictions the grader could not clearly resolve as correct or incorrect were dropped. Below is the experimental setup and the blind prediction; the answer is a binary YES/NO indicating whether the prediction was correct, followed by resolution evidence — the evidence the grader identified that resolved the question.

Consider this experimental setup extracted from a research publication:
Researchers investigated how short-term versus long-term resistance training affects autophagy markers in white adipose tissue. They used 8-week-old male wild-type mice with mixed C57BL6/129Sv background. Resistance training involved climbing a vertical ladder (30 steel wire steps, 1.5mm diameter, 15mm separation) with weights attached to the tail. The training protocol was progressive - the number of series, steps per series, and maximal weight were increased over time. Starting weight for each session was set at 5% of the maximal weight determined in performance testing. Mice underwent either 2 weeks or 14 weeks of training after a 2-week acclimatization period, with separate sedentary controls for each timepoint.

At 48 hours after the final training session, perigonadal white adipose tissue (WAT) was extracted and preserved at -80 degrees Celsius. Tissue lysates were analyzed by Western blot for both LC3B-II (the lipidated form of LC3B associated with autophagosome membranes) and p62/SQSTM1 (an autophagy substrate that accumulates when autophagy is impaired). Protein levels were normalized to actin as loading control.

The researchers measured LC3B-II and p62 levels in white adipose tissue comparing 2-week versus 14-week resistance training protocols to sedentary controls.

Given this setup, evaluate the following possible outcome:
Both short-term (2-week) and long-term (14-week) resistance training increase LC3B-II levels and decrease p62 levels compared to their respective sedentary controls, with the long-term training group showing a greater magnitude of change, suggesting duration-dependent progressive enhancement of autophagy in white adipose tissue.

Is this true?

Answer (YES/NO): NO